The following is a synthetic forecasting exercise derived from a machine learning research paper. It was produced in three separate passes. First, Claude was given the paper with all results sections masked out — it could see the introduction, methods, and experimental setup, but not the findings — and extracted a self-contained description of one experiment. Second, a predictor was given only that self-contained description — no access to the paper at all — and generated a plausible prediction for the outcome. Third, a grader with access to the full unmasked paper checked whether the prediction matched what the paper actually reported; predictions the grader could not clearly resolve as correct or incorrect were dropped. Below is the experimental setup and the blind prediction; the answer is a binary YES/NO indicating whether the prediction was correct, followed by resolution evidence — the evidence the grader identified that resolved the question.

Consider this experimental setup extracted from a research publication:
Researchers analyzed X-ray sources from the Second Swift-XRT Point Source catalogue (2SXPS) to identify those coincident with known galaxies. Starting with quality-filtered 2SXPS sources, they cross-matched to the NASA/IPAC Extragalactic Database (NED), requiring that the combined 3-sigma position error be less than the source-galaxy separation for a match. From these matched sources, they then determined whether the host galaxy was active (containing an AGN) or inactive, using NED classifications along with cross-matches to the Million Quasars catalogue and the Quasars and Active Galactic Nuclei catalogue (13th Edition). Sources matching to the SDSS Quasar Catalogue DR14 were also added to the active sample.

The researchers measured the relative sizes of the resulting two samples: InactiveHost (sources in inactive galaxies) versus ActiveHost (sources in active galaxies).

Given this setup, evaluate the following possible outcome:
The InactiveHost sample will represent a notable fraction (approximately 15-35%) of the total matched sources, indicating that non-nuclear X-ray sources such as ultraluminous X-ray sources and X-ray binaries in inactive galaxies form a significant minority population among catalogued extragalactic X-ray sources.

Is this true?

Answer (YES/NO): NO